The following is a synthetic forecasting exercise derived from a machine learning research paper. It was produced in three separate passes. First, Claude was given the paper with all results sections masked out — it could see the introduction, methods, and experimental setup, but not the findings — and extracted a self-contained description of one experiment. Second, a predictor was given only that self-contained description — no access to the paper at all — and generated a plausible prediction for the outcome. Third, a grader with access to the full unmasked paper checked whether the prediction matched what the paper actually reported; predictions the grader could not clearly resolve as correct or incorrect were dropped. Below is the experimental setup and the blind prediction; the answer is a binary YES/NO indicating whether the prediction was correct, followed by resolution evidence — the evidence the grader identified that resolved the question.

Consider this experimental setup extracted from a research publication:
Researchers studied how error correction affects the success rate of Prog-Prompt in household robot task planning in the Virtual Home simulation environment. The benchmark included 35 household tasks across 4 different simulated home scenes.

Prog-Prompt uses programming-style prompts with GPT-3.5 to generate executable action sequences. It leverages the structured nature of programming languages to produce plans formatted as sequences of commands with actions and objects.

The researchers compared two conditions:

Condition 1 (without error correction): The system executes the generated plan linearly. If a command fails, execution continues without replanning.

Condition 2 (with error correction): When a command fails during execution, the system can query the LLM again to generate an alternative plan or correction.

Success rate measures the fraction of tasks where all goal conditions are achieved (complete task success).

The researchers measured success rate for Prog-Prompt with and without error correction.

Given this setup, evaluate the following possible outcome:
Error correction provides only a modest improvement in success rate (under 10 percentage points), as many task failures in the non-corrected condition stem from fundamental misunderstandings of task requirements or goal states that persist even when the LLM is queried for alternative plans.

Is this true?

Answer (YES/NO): YES